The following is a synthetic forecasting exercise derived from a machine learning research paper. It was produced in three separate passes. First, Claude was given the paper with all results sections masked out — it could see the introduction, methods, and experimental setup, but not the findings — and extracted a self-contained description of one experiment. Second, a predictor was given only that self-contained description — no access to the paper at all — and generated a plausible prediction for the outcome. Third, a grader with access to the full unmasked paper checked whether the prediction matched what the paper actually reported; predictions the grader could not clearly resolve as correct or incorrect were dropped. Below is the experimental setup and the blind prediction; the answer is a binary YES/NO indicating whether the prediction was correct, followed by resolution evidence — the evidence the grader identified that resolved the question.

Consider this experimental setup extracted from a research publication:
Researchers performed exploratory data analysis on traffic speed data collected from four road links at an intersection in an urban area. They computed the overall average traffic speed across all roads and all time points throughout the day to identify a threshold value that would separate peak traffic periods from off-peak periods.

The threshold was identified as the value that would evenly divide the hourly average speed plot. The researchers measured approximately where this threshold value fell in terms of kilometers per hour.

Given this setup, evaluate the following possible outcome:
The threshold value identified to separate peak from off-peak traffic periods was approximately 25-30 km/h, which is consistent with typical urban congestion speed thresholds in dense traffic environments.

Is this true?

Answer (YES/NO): NO